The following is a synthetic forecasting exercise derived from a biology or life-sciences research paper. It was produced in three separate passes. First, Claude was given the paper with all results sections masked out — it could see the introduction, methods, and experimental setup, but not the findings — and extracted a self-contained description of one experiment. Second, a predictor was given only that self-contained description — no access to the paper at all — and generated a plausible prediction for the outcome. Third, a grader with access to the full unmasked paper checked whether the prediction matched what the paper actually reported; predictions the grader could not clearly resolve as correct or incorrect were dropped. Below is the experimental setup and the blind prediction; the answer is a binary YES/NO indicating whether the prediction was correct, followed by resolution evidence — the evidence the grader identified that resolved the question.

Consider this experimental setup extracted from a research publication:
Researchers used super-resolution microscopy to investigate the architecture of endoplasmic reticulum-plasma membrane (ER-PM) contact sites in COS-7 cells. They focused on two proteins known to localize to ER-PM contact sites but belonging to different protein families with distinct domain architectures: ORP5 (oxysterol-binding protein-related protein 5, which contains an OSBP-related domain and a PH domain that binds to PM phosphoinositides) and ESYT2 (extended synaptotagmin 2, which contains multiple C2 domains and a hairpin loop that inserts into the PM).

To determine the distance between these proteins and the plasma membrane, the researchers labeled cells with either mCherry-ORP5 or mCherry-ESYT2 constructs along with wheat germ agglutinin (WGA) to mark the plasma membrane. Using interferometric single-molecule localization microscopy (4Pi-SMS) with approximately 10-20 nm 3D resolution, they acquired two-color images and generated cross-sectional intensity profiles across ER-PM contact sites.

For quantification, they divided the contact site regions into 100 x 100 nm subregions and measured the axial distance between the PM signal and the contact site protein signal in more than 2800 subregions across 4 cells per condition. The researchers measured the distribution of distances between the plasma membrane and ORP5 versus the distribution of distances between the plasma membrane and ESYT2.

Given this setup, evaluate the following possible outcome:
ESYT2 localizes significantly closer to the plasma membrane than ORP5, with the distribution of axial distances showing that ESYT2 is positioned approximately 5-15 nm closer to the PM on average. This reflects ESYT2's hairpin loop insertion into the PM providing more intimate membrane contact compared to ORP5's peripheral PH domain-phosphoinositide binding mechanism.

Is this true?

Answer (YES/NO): NO